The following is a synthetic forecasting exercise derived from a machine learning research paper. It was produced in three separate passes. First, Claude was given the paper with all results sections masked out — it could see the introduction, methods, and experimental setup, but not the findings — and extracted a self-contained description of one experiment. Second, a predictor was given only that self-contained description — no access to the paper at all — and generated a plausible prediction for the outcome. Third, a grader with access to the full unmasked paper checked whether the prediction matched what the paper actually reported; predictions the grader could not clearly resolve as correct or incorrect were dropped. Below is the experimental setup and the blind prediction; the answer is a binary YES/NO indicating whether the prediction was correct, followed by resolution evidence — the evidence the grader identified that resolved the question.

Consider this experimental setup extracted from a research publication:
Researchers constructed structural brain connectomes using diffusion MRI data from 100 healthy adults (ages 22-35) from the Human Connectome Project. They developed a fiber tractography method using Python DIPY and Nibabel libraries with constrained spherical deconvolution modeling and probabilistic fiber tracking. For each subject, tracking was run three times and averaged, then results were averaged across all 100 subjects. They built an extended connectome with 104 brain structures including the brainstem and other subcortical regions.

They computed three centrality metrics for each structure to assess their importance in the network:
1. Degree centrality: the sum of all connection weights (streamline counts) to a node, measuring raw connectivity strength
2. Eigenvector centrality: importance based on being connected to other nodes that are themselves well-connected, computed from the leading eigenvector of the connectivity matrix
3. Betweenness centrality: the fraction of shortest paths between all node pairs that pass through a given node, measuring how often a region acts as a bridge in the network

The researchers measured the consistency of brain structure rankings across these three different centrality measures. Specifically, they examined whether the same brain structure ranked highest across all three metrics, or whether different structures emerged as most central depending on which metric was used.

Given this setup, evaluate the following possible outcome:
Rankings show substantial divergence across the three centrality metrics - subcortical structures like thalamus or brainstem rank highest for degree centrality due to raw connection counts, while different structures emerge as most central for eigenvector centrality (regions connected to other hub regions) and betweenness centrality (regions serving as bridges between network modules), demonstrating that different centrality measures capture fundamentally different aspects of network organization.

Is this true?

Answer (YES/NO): NO